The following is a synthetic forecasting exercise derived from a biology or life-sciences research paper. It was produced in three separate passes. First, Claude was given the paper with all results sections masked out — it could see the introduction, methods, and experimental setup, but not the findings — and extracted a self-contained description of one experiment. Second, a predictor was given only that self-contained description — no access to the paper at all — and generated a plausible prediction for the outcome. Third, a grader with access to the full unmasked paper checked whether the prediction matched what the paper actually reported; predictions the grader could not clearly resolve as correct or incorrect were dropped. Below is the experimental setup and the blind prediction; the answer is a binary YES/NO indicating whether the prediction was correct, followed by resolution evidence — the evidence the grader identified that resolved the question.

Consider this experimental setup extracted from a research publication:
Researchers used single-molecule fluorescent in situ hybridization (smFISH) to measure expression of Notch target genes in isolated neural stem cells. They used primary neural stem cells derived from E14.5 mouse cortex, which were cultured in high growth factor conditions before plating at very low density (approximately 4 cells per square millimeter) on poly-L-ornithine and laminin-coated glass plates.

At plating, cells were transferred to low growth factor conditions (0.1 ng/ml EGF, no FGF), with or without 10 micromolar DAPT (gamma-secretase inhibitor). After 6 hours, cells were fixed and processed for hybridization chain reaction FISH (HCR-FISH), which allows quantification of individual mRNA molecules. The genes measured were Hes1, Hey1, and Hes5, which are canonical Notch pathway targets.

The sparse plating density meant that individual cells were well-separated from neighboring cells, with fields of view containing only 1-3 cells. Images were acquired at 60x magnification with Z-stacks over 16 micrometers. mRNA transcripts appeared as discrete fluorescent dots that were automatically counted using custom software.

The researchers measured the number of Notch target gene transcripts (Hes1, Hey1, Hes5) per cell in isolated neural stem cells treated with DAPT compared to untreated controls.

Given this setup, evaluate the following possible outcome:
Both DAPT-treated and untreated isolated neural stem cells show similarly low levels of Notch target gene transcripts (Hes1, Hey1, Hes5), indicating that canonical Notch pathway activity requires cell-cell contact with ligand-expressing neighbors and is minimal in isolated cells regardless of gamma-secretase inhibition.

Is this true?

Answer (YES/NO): NO